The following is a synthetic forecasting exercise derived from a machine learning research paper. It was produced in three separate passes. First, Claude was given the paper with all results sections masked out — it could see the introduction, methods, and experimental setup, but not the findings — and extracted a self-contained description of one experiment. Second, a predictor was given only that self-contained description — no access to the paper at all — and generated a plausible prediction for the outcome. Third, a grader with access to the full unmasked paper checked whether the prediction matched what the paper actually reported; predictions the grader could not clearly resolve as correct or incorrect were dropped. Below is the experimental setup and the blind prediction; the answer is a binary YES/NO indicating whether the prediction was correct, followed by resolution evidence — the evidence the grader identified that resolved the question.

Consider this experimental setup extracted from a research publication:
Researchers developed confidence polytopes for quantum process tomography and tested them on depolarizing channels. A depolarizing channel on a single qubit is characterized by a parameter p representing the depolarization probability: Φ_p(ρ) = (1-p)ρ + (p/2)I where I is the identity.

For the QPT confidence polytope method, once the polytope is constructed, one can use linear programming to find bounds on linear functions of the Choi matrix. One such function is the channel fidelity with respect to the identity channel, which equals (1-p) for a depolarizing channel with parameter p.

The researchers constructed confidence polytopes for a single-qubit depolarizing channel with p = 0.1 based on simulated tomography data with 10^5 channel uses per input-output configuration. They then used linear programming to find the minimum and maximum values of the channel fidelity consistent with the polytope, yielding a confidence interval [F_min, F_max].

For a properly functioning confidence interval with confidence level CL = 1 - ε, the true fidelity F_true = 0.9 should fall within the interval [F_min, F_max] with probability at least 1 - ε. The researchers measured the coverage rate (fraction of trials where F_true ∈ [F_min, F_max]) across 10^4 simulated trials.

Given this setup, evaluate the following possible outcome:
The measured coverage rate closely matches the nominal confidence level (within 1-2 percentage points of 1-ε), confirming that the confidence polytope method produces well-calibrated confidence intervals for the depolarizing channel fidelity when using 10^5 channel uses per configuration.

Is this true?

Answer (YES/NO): NO